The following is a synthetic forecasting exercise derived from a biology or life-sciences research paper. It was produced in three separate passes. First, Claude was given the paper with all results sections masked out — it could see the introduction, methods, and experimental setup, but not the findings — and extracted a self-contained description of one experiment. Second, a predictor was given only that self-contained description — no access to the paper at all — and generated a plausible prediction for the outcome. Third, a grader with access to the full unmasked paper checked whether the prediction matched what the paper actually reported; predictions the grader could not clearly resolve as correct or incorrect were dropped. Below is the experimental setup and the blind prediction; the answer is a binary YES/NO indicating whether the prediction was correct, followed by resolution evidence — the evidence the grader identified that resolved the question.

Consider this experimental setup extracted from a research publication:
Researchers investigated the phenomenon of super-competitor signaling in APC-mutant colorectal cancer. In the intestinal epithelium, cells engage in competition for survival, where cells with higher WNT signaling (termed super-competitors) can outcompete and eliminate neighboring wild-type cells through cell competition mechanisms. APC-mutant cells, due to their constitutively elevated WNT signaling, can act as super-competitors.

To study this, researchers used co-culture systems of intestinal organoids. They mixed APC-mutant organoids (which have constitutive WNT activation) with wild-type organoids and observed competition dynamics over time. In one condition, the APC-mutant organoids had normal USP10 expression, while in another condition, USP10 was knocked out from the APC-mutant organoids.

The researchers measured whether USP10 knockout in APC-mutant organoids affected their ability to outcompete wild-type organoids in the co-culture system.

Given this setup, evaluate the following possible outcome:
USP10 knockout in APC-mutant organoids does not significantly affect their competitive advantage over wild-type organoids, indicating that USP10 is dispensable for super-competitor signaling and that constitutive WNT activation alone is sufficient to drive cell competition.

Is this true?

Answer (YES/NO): NO